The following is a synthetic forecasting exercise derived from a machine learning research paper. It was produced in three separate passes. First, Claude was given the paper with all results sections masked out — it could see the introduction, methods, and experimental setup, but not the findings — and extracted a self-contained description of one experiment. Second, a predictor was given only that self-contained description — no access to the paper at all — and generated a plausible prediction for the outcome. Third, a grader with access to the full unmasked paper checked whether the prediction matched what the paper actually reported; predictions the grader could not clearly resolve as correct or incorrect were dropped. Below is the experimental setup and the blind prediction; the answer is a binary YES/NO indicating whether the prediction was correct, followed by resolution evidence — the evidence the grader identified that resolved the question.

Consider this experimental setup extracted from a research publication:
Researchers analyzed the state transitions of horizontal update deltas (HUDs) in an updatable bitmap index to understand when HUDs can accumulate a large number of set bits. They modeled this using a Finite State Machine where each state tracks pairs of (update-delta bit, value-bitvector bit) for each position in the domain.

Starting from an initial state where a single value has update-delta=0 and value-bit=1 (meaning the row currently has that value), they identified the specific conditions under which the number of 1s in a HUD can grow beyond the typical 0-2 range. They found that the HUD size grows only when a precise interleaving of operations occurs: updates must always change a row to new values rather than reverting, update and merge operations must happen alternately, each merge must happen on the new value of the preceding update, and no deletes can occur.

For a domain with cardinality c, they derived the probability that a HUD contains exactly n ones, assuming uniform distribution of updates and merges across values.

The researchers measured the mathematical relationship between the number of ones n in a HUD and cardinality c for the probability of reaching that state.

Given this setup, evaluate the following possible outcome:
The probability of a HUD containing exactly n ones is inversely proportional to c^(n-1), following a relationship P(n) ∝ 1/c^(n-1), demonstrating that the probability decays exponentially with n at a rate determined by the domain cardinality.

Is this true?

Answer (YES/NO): YES